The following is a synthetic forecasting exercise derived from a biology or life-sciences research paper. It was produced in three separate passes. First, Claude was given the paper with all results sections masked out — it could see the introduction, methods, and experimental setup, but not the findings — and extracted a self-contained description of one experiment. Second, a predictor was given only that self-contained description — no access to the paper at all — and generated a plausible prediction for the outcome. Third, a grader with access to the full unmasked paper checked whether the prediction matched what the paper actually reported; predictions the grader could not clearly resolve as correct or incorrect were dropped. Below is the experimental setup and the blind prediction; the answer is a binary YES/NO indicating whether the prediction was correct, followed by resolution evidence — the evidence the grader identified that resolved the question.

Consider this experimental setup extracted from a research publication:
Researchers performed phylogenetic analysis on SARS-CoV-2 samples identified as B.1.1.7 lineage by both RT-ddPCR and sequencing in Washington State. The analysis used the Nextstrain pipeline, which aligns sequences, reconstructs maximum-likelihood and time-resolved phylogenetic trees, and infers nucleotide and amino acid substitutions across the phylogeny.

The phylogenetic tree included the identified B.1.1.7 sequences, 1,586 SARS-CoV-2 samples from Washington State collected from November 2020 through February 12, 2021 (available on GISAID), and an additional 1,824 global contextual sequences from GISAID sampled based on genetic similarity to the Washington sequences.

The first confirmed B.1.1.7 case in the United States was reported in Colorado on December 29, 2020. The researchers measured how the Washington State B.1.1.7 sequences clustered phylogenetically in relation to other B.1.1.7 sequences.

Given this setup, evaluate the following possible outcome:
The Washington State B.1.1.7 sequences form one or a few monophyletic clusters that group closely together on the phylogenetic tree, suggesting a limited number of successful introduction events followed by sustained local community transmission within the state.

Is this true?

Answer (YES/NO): NO